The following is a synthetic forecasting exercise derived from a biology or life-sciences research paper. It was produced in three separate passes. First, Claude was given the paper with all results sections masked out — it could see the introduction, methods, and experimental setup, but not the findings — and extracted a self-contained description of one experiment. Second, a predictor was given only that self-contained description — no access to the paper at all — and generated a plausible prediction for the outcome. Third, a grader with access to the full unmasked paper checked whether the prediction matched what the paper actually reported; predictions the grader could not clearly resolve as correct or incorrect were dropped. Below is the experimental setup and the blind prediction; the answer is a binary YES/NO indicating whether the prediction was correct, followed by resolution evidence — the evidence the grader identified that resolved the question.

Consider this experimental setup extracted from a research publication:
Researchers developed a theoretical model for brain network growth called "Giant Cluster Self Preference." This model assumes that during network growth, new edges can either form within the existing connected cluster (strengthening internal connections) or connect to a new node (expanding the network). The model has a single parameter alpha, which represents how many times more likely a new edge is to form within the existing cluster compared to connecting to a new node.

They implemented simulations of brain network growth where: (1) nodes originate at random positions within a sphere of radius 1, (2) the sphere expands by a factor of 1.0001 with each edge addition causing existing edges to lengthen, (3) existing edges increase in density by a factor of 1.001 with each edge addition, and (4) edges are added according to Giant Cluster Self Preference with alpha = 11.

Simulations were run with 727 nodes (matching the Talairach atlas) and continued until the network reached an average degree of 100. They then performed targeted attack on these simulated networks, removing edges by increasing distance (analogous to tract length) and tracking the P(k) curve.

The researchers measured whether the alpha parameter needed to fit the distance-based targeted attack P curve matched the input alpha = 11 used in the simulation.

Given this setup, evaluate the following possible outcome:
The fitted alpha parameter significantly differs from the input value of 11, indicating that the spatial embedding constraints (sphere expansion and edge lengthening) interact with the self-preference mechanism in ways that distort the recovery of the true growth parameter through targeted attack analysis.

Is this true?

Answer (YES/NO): YES